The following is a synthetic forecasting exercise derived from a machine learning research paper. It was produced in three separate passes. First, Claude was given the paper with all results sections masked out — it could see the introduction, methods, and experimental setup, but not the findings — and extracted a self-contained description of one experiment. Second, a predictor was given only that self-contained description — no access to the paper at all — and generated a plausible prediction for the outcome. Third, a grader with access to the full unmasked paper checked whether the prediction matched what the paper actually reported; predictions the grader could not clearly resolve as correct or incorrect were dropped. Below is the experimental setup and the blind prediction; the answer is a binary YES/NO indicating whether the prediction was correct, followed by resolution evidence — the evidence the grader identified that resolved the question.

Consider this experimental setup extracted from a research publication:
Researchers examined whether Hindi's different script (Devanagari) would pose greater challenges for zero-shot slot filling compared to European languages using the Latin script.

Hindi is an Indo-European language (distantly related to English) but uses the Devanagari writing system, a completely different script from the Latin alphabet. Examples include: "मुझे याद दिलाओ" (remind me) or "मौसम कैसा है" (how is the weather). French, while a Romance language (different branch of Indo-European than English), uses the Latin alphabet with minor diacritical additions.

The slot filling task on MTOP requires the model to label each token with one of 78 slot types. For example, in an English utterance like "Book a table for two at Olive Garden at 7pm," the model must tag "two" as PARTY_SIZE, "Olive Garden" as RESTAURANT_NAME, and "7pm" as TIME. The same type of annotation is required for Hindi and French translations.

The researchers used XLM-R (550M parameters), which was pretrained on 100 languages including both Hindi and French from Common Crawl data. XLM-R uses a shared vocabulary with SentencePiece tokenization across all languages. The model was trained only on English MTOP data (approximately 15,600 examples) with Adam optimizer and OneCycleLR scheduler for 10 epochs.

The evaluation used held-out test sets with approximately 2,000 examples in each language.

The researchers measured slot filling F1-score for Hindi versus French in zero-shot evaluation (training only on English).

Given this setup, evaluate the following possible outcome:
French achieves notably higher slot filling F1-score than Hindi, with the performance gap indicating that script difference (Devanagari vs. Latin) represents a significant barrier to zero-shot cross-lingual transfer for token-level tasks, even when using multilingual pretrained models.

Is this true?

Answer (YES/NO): YES